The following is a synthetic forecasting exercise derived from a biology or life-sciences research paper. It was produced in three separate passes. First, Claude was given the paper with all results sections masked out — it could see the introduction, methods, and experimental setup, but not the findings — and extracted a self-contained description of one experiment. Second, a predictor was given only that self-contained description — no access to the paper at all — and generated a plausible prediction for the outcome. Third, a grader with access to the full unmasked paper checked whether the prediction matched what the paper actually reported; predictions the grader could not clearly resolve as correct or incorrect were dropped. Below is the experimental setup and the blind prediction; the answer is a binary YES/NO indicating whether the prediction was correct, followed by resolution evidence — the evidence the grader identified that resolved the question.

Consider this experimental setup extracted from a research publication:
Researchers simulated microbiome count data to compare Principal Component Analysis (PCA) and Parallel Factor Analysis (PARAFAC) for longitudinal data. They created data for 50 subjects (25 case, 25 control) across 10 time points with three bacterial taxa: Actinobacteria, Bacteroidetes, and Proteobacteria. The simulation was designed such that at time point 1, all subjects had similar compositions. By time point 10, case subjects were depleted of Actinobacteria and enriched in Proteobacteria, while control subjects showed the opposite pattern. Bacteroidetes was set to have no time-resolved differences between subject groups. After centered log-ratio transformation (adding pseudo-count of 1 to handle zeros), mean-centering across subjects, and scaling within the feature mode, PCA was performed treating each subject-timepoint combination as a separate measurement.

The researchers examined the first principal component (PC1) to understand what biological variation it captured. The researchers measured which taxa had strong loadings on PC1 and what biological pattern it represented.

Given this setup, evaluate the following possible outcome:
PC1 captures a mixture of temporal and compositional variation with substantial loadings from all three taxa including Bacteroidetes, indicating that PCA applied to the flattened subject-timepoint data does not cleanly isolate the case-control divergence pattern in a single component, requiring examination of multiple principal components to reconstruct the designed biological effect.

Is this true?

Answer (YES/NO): NO